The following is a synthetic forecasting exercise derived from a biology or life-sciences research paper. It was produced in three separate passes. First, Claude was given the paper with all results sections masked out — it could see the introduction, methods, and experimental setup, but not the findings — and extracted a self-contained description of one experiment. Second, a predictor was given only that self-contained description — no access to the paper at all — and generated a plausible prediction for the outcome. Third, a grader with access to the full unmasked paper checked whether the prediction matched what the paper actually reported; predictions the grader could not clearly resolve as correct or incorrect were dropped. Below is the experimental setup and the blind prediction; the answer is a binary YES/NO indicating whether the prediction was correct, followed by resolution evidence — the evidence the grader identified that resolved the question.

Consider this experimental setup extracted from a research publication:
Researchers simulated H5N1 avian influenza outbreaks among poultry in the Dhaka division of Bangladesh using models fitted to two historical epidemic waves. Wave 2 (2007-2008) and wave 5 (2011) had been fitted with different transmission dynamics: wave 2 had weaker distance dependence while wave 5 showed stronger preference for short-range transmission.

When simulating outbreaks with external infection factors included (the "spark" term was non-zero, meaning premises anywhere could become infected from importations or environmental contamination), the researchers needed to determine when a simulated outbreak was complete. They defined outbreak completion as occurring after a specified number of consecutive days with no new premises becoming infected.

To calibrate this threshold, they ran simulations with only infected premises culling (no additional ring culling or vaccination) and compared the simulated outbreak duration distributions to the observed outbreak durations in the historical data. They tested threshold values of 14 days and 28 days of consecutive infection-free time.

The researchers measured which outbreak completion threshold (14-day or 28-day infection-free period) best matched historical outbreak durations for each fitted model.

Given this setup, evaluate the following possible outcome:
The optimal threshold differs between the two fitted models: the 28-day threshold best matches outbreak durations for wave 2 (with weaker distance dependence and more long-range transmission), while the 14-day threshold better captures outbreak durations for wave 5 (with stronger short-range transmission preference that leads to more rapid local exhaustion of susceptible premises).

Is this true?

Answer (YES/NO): YES